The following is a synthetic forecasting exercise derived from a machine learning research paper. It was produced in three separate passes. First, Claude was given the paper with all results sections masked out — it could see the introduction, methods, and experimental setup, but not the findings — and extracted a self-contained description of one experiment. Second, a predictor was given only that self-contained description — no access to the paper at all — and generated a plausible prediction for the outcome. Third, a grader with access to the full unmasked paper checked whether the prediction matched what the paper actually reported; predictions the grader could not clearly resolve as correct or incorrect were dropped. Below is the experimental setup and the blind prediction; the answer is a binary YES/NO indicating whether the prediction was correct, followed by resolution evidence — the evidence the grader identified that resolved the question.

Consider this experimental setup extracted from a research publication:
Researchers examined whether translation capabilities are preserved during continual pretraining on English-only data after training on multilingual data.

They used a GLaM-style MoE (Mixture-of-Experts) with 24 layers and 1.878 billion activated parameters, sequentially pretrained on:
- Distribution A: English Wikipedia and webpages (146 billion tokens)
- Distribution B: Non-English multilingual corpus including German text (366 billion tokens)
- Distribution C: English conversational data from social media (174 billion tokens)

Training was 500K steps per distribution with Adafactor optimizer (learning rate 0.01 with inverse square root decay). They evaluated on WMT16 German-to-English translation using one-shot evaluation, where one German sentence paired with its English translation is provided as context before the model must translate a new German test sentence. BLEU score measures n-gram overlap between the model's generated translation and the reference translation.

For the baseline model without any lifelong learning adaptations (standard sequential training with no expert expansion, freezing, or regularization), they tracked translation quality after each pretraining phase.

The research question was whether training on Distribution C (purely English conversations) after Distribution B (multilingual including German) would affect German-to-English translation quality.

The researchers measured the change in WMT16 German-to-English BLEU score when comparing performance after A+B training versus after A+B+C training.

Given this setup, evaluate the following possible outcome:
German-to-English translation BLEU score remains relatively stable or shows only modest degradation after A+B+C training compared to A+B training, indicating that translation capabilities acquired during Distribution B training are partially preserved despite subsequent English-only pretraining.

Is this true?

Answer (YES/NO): NO